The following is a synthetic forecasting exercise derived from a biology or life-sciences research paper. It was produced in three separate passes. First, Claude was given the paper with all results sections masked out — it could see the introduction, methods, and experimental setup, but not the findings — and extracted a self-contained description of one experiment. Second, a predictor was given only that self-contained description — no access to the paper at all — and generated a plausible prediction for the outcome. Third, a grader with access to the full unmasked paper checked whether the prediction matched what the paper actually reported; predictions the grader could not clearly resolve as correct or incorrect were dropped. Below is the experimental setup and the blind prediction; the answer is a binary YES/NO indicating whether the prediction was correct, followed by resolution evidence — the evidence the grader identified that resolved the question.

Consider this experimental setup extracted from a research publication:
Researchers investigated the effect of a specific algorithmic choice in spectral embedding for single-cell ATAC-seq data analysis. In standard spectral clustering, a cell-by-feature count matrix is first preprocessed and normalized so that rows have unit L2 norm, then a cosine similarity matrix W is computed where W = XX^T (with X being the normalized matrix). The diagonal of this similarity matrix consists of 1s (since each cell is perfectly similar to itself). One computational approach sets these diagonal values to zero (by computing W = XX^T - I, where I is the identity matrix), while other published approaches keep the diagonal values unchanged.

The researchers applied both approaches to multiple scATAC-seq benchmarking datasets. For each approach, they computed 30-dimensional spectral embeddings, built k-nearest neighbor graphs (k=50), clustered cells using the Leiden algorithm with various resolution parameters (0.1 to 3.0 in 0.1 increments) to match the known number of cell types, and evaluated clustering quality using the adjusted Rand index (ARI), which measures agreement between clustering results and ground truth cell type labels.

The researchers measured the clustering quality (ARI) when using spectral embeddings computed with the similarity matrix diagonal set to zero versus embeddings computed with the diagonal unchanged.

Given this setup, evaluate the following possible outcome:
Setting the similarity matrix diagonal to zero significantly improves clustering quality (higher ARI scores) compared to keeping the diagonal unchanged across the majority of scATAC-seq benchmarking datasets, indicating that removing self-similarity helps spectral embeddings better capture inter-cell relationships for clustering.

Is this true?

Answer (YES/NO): YES